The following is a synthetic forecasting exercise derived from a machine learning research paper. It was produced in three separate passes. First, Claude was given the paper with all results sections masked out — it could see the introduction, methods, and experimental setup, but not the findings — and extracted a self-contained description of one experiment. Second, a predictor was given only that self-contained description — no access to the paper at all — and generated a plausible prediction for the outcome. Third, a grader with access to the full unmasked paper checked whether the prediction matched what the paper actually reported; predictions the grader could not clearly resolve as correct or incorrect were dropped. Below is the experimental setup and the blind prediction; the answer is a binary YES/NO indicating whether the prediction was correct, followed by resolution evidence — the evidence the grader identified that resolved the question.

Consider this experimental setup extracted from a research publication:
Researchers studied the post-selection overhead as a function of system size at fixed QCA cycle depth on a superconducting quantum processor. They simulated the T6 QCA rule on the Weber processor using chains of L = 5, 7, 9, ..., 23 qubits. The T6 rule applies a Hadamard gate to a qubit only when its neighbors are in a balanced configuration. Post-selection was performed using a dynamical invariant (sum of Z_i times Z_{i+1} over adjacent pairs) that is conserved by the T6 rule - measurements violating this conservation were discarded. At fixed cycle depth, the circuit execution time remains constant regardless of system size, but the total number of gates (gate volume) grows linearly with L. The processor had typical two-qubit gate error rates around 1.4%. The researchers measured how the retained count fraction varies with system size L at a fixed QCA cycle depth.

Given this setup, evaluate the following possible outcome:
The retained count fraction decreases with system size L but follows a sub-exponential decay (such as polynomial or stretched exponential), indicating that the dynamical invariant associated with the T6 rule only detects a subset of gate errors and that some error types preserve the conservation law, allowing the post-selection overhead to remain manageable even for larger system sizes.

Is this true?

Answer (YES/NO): NO